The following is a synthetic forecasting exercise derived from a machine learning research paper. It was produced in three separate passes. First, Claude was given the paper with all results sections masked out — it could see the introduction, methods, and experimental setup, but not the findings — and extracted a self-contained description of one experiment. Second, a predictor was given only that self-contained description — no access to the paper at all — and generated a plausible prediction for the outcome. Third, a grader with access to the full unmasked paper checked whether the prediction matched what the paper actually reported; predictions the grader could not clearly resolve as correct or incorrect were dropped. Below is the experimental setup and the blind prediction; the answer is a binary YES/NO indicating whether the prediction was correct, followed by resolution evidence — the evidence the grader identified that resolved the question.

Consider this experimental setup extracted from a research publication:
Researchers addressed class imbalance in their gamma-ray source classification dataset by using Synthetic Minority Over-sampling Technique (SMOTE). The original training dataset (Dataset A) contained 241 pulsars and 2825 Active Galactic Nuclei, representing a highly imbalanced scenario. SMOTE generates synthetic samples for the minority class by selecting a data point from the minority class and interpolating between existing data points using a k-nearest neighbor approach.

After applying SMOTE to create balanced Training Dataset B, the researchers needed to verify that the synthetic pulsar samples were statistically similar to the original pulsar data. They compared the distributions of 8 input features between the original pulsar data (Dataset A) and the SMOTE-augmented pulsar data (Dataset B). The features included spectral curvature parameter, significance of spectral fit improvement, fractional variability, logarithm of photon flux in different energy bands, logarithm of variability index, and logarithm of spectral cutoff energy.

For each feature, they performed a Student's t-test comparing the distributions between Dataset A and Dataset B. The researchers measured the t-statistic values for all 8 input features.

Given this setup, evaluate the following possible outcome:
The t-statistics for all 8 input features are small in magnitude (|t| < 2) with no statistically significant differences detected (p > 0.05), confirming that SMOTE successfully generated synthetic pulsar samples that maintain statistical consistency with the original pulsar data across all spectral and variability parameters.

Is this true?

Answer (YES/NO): YES